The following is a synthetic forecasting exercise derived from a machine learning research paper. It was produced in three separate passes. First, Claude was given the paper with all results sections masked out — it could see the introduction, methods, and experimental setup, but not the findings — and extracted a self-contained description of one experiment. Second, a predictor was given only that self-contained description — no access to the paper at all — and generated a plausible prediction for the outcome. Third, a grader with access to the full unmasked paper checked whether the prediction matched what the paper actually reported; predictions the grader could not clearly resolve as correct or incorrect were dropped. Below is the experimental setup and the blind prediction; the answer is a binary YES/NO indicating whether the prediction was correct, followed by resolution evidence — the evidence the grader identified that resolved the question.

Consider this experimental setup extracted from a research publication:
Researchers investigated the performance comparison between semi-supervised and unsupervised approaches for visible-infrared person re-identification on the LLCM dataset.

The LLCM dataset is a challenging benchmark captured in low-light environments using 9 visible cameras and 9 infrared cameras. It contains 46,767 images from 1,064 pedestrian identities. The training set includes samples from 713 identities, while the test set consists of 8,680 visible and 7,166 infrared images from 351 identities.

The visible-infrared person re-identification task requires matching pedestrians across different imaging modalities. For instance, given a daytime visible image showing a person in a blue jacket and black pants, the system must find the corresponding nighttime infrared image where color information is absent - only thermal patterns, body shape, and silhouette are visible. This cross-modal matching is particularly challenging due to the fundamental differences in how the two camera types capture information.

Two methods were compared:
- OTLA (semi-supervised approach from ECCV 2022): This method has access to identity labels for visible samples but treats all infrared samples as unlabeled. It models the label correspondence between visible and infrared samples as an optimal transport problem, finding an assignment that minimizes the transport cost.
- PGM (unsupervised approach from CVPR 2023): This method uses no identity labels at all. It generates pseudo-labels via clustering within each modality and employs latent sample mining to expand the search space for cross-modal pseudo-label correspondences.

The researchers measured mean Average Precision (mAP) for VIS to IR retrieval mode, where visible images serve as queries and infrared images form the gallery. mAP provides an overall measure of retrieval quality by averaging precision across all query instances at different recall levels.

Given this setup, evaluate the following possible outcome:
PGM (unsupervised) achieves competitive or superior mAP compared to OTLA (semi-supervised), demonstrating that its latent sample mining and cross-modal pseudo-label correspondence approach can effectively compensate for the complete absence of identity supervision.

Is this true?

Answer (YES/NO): YES